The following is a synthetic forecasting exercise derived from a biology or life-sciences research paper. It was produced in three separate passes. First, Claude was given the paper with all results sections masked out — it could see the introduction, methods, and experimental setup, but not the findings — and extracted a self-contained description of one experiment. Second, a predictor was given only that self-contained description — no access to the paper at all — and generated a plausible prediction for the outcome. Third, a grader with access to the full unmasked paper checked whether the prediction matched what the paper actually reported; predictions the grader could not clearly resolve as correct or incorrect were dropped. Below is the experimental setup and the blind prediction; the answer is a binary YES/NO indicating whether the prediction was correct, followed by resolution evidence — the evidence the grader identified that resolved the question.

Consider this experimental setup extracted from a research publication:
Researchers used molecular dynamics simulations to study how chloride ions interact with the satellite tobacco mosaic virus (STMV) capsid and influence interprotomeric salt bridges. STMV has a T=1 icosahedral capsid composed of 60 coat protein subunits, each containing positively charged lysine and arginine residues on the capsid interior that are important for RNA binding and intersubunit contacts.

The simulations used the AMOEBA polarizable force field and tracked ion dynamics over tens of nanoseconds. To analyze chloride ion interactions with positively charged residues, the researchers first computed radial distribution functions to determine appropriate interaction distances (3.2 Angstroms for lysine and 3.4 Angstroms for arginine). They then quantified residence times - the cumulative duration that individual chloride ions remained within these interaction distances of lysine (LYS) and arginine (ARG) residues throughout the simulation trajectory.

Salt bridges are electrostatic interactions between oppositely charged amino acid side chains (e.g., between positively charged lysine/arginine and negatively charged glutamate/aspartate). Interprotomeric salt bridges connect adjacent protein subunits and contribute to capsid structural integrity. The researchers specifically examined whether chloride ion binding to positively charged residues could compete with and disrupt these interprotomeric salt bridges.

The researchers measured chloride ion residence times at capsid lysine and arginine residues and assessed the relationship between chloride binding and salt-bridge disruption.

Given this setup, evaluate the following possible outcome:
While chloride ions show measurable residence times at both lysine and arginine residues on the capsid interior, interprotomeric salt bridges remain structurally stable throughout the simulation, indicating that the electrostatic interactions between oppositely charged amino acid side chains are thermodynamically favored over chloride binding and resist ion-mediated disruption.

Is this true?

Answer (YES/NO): NO